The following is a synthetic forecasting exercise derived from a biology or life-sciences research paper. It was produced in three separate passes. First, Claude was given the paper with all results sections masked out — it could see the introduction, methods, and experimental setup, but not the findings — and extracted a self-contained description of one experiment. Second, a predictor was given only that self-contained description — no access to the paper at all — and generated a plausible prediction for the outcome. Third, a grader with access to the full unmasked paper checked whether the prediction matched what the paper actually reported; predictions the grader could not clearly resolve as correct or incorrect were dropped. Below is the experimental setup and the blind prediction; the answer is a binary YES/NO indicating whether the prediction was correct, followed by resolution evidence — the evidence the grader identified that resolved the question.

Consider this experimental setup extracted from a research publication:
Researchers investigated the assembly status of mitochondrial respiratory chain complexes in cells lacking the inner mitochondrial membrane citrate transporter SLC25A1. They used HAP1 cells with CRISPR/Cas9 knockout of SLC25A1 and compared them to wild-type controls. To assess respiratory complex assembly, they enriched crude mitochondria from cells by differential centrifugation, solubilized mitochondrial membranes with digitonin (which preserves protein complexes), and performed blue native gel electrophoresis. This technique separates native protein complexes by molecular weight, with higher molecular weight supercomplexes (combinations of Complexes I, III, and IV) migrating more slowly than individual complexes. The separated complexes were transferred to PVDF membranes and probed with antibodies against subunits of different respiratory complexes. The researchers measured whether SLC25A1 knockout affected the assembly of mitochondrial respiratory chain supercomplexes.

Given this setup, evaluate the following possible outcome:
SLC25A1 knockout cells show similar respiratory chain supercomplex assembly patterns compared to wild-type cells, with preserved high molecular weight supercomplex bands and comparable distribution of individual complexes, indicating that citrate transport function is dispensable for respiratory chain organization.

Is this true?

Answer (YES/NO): NO